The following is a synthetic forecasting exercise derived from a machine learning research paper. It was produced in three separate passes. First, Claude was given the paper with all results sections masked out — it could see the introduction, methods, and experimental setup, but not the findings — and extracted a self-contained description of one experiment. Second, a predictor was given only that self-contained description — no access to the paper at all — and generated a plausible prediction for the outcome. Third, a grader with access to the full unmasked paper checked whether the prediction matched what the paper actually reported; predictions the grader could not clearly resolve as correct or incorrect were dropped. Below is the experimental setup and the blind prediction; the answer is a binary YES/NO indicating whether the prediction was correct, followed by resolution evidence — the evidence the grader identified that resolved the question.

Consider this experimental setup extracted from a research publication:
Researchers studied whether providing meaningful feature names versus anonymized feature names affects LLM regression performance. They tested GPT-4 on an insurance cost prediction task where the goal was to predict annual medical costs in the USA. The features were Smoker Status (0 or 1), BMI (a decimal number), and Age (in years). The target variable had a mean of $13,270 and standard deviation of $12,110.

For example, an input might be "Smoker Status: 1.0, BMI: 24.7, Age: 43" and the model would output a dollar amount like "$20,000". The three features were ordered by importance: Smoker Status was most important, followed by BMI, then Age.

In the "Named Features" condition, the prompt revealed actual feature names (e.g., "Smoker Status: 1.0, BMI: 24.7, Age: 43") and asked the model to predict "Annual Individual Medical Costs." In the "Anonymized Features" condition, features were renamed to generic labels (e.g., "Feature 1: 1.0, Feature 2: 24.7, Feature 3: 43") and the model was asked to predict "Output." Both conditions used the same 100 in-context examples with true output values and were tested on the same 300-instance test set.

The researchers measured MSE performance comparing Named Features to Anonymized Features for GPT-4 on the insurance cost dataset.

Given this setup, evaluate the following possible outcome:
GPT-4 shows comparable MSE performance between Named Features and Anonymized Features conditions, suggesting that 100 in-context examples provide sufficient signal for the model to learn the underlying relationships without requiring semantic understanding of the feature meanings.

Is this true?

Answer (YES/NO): YES